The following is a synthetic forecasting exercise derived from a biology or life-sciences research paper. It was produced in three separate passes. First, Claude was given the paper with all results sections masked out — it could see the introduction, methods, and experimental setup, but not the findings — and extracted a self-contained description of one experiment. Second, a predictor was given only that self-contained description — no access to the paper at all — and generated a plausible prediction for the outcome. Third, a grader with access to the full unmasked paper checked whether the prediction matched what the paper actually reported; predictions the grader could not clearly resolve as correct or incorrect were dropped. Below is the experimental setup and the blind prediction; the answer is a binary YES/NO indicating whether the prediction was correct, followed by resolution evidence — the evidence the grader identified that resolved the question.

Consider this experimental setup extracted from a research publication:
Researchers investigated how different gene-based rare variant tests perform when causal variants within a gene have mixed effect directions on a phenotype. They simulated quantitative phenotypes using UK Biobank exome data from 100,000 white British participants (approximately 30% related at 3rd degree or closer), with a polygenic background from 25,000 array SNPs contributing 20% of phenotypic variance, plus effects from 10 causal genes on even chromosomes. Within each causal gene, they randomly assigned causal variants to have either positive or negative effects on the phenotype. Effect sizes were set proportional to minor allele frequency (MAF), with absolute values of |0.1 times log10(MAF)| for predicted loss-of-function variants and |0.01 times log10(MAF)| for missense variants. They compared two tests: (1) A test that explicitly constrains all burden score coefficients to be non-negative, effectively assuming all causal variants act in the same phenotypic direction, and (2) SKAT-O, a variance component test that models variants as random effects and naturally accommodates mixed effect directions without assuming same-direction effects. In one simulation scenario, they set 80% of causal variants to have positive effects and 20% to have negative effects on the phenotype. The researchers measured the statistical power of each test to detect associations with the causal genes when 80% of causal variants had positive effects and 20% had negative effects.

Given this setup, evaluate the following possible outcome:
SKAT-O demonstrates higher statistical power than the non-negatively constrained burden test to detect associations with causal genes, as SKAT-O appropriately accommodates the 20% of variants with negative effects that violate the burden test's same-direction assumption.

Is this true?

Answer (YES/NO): NO